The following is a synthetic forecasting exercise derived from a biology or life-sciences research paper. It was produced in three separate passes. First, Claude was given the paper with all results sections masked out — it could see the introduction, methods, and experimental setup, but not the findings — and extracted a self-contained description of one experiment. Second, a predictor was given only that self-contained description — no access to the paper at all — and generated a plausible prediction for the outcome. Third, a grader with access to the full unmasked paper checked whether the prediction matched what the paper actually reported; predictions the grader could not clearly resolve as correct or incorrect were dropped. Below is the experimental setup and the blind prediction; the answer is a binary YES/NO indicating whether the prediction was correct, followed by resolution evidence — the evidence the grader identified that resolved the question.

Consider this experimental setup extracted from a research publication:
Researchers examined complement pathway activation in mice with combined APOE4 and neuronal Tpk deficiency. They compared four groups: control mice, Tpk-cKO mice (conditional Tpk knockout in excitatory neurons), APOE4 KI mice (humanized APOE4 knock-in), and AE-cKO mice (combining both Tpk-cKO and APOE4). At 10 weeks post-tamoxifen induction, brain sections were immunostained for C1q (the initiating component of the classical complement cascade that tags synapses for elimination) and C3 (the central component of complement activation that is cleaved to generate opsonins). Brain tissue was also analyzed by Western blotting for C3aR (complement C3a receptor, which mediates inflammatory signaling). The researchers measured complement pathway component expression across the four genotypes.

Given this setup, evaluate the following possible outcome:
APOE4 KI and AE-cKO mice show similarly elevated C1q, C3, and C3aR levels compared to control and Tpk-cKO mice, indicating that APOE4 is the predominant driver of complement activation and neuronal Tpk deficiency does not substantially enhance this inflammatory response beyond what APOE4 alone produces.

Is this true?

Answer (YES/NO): NO